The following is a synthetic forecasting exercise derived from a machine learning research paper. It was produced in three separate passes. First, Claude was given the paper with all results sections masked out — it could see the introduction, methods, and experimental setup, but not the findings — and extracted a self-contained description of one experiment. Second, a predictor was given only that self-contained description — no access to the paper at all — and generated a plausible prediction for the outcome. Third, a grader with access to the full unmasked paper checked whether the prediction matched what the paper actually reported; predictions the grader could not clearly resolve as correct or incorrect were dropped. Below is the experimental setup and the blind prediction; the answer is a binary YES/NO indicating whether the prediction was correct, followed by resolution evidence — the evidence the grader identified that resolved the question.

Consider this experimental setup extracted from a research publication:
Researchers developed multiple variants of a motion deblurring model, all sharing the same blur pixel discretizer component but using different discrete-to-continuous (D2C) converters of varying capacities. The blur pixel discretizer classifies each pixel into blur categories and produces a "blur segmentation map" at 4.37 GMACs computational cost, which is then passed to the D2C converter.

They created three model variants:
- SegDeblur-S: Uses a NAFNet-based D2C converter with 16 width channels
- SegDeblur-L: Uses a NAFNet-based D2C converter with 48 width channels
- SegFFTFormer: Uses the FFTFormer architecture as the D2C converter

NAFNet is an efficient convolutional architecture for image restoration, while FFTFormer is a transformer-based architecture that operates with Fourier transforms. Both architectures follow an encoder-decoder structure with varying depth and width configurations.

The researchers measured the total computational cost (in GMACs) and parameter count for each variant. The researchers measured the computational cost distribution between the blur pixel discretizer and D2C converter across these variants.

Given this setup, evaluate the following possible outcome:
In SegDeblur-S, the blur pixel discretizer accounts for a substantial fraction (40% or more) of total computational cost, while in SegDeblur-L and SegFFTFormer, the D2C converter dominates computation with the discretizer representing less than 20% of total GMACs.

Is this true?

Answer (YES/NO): NO